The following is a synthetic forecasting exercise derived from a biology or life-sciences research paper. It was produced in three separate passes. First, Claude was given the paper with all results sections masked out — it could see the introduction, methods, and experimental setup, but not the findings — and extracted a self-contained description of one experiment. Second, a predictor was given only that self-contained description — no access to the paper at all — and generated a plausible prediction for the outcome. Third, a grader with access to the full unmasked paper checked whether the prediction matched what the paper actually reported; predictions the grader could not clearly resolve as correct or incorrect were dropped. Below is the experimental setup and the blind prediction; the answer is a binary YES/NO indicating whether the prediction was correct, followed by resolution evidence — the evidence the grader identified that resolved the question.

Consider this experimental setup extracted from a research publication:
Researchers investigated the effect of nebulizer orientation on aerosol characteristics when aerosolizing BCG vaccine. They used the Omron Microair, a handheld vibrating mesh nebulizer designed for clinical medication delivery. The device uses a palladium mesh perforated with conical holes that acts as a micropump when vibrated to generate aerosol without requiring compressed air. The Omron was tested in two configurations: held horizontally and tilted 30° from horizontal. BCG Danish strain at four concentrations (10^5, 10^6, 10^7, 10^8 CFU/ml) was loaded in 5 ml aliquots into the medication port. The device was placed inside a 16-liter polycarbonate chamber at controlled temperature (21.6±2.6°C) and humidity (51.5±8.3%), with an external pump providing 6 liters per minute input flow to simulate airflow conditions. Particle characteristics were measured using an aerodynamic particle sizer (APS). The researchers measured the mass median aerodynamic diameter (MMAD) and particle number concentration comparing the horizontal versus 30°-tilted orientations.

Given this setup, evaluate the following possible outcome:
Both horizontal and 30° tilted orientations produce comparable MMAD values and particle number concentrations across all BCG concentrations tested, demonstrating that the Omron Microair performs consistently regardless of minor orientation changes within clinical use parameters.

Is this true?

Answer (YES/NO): NO